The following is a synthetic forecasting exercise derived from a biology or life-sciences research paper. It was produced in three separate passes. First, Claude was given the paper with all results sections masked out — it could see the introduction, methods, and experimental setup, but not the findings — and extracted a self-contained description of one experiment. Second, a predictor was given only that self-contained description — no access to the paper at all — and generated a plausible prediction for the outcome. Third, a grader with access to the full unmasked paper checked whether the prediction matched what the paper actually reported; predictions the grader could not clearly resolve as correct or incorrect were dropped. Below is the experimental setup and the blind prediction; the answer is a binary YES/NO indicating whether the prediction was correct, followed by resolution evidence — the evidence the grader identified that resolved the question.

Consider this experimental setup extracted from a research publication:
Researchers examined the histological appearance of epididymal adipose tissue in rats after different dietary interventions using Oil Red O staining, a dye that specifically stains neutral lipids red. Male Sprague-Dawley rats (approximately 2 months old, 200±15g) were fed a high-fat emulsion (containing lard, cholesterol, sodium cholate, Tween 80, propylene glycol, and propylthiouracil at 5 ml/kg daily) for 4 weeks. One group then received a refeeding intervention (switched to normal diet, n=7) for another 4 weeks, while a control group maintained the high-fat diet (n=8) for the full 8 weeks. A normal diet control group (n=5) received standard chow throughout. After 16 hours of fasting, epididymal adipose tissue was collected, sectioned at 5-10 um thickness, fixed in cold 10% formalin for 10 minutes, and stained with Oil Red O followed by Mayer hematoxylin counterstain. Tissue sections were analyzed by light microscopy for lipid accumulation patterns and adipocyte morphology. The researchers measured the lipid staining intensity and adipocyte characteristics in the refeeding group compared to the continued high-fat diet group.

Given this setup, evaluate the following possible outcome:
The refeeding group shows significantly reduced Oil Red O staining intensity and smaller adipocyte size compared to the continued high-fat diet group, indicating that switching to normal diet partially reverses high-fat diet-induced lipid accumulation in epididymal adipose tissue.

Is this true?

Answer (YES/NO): NO